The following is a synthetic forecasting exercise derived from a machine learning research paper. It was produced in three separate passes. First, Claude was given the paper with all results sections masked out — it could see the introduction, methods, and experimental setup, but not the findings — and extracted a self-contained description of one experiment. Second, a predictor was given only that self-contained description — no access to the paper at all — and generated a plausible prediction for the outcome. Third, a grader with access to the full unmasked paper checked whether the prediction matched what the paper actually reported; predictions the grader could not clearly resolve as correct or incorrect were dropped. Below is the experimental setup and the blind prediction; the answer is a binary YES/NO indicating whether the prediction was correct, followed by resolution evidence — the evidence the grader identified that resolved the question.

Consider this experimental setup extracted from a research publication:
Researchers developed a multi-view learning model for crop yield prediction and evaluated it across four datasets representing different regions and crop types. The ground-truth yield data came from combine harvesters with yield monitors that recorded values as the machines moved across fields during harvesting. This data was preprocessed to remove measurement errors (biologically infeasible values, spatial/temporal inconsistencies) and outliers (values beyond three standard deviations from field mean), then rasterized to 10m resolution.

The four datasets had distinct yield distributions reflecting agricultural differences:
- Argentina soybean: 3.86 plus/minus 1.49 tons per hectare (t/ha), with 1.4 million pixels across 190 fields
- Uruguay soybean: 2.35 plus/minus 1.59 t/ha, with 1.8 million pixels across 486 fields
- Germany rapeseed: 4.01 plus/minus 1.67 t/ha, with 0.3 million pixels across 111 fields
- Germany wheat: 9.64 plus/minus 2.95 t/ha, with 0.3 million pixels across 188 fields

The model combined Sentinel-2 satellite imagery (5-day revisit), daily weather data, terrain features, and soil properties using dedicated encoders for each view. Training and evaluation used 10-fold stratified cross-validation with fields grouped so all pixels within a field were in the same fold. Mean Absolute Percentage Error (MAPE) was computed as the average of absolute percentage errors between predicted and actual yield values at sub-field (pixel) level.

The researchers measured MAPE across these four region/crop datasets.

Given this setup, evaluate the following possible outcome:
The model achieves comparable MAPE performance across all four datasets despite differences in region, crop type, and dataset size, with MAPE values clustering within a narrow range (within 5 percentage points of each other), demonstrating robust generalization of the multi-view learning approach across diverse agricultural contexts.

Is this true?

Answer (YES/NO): NO